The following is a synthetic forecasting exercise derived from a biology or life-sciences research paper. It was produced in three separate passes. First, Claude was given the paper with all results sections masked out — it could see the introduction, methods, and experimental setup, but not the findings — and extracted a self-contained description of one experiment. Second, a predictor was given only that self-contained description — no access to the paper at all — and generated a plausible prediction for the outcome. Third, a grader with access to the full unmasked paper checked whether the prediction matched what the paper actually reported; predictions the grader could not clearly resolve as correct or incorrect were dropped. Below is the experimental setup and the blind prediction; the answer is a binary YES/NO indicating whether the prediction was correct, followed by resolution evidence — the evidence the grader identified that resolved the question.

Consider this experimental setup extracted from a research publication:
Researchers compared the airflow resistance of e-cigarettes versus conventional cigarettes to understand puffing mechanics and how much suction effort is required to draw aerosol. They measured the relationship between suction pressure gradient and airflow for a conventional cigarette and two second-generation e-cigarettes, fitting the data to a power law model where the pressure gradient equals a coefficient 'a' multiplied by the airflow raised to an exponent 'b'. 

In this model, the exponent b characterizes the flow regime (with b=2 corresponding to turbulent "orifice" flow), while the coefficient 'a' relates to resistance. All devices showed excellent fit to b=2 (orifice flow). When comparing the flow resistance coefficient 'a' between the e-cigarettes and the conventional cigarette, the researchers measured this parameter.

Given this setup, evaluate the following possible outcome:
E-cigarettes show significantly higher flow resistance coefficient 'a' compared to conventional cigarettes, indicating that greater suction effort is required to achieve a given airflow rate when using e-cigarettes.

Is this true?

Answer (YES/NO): YES